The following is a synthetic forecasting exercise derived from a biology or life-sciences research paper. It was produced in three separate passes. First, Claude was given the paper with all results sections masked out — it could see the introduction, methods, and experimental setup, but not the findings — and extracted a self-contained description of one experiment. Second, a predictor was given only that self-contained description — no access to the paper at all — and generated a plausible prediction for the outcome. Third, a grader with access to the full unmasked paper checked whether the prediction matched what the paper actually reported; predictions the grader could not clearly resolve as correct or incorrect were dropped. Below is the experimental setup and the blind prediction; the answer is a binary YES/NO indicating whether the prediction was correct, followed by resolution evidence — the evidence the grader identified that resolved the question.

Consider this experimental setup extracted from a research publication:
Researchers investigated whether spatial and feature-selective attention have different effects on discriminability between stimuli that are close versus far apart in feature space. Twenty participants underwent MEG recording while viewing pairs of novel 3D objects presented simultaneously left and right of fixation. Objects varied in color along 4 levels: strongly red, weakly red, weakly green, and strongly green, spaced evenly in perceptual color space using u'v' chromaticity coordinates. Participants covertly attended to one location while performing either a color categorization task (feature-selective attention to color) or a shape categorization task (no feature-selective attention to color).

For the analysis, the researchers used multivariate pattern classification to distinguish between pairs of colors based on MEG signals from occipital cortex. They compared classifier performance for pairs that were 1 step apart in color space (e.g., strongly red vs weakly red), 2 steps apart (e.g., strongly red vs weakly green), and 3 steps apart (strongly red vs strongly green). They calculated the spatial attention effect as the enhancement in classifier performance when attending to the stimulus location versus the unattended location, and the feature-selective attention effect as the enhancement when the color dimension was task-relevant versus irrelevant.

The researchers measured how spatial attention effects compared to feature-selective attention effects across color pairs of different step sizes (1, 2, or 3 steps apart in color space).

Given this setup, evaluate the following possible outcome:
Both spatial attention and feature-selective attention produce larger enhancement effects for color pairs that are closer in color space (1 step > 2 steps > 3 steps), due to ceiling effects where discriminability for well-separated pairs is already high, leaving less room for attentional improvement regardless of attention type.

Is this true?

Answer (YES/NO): NO